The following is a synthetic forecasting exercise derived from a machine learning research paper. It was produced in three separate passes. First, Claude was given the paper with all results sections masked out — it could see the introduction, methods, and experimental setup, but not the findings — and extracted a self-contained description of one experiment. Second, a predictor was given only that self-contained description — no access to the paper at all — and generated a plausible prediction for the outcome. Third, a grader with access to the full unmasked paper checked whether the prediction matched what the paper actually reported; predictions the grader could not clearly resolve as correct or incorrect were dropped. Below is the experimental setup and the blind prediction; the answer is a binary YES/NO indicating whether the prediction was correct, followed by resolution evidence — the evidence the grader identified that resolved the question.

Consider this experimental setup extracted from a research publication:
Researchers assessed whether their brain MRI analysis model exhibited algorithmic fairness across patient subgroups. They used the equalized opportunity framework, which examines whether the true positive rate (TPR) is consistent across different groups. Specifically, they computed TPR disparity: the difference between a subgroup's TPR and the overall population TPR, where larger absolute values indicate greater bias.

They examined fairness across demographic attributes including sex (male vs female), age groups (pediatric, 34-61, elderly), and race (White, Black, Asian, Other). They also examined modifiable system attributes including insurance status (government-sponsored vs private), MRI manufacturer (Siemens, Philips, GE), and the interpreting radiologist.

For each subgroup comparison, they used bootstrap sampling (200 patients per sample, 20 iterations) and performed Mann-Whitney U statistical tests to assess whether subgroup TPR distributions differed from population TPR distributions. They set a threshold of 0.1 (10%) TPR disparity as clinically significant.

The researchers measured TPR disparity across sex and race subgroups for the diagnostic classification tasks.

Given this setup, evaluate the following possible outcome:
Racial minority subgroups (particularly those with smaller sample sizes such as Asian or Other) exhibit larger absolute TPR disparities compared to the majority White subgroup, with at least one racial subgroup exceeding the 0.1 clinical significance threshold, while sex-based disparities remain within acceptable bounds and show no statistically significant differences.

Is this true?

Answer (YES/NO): NO